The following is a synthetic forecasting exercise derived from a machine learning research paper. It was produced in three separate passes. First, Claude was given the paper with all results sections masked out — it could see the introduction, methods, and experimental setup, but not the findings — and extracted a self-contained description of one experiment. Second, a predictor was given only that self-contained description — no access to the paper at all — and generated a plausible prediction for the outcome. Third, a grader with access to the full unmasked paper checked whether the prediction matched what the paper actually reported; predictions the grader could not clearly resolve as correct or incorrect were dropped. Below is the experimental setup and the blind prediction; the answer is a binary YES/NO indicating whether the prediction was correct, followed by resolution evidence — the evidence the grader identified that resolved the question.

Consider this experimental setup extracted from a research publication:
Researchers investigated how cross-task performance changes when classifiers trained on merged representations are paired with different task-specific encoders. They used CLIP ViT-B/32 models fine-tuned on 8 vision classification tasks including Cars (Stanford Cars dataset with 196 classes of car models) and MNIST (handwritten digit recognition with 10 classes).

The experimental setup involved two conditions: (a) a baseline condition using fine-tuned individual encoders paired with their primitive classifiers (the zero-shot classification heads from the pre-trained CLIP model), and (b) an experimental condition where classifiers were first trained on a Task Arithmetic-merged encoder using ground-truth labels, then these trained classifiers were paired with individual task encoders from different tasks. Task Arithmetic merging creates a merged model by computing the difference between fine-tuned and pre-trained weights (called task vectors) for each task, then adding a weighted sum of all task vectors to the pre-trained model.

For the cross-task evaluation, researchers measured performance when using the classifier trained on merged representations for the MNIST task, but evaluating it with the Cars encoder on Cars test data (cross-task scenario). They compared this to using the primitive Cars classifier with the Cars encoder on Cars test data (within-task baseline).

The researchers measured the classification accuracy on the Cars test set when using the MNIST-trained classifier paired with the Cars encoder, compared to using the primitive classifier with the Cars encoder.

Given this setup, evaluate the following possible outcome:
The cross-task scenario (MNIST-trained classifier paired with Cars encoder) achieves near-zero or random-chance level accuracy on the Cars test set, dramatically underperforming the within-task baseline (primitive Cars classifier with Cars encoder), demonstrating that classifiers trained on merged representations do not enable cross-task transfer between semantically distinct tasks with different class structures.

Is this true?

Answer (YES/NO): NO